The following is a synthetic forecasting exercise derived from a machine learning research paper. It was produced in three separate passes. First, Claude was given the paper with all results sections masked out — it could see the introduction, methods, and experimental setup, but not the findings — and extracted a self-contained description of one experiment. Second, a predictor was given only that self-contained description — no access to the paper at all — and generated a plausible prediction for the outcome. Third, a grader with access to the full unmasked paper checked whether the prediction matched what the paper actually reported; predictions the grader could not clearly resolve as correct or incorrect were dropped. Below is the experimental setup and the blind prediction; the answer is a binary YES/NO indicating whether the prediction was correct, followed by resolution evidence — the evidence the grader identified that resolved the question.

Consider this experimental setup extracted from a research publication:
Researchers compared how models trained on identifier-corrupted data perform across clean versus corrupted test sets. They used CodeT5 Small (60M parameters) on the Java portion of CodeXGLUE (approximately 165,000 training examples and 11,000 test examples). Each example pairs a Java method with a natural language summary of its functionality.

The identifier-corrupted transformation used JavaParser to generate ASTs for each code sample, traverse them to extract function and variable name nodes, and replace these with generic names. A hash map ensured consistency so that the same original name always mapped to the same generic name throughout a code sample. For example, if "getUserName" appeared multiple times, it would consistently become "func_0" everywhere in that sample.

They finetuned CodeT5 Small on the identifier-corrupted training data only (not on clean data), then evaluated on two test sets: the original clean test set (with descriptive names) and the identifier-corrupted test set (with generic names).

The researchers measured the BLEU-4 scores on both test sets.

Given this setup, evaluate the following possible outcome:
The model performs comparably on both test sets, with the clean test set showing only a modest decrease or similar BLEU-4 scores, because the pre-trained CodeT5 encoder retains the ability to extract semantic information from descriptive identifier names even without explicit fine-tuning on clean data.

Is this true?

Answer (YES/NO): NO